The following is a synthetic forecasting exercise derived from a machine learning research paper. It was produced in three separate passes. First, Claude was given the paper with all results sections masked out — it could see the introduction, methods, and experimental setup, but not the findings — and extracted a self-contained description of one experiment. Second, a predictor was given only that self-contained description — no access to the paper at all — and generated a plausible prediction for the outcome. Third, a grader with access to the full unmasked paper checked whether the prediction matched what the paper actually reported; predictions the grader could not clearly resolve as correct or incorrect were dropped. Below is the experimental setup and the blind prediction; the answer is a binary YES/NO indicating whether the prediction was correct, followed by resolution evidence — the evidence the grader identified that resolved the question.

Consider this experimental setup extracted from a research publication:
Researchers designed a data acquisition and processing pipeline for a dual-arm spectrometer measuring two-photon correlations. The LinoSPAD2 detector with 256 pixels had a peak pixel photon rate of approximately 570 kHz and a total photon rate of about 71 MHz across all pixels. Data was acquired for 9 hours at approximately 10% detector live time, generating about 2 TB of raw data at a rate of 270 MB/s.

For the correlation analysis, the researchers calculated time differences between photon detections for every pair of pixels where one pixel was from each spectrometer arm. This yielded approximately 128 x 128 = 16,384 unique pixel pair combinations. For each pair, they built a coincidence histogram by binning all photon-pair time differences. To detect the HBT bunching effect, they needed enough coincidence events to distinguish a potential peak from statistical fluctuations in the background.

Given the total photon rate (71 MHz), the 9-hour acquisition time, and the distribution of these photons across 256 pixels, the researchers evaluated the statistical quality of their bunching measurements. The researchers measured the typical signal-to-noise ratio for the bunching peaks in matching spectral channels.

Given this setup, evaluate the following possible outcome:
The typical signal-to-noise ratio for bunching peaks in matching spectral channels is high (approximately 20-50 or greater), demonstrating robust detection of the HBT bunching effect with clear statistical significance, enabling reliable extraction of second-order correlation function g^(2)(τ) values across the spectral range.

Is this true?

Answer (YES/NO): NO